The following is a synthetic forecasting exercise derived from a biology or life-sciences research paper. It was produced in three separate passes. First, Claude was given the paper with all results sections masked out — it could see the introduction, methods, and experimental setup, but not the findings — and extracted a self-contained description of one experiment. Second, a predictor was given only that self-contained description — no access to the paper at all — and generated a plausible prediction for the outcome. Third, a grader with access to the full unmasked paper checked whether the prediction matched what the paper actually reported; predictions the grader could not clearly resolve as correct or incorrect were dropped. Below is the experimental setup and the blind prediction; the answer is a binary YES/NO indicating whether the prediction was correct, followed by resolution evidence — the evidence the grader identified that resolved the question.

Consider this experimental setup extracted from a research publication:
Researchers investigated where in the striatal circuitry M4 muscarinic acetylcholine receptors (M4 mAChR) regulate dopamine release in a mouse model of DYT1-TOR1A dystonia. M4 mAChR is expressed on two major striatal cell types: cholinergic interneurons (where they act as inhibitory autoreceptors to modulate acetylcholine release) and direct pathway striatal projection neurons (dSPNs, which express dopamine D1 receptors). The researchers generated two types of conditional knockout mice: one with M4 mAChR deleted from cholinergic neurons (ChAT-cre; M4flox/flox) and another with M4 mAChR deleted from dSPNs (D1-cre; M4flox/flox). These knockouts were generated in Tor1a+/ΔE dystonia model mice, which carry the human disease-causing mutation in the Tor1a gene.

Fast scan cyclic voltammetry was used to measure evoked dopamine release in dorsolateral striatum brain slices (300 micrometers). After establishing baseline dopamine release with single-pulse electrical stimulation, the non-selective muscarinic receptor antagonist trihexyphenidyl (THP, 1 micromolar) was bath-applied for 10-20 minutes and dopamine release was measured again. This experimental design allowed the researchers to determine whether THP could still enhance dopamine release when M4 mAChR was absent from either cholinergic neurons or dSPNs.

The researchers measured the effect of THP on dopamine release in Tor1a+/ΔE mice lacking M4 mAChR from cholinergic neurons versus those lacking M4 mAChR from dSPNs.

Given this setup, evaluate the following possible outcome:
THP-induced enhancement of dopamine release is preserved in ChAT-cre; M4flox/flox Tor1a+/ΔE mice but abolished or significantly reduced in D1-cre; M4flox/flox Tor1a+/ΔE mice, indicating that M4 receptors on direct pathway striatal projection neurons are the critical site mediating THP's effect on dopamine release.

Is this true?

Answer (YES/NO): NO